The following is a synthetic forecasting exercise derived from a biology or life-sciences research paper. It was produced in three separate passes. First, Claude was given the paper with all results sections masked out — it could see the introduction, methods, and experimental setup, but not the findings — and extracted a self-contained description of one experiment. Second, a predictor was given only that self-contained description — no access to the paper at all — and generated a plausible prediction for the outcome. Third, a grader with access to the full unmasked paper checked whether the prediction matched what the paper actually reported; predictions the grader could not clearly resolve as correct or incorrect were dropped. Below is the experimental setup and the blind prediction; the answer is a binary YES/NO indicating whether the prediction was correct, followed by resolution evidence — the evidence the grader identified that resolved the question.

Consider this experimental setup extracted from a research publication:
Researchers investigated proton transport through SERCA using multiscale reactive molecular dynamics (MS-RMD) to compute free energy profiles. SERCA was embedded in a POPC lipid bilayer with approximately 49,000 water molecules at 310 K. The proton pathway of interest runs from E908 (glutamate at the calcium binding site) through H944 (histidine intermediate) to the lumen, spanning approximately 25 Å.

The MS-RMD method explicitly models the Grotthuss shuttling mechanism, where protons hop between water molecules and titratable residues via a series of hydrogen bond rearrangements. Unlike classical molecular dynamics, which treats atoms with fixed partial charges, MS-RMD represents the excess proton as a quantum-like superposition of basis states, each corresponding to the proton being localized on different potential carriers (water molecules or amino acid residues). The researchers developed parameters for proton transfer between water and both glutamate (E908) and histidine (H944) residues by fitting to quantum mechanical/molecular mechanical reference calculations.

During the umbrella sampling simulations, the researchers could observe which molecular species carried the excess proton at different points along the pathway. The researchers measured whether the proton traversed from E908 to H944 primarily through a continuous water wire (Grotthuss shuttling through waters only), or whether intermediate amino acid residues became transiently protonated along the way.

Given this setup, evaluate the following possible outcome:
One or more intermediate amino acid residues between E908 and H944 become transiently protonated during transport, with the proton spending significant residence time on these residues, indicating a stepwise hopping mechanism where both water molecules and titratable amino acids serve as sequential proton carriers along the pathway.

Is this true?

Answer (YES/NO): NO